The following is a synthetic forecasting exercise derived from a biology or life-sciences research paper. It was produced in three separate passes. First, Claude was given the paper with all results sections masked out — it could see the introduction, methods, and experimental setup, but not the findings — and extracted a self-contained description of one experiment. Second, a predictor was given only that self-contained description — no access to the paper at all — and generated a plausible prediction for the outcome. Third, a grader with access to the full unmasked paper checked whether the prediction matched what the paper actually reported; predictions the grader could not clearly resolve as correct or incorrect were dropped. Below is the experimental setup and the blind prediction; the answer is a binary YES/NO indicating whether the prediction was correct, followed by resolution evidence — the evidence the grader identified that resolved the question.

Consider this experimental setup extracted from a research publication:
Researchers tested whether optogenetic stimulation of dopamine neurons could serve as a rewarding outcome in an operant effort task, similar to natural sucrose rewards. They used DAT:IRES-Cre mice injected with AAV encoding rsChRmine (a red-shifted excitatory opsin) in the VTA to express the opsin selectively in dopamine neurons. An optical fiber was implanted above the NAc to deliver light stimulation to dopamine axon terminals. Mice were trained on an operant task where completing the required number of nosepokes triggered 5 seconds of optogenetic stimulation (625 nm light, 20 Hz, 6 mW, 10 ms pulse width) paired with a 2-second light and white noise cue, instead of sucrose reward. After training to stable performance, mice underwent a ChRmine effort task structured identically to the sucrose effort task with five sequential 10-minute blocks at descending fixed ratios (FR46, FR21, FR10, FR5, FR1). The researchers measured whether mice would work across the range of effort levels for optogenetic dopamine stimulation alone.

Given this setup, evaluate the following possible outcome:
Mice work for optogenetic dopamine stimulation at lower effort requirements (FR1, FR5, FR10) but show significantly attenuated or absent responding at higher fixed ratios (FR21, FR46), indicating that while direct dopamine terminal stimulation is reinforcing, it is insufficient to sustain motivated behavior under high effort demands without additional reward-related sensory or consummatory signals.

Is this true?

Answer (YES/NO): NO